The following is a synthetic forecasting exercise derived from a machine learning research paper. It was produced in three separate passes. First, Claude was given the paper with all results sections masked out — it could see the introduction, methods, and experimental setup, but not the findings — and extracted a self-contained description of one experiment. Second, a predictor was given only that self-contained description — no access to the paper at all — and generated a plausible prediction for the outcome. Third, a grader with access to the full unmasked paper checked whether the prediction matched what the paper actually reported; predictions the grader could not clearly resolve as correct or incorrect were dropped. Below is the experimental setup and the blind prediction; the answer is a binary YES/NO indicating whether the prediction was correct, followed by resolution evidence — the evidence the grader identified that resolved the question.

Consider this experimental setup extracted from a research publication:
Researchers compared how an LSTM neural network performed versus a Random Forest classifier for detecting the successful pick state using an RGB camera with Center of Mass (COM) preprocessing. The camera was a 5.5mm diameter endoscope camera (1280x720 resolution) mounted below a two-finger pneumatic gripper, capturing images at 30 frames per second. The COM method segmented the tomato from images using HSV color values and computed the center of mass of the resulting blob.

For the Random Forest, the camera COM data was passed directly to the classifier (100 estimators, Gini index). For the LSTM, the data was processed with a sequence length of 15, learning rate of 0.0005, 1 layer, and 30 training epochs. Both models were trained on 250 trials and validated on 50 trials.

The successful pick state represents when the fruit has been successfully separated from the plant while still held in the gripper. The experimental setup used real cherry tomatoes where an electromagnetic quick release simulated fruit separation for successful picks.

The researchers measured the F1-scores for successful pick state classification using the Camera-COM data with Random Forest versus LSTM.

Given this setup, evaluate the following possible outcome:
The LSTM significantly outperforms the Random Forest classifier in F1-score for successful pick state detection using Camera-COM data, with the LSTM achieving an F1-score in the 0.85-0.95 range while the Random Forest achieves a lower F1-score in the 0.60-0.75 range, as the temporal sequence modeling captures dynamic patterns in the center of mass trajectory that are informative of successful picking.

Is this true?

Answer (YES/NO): NO